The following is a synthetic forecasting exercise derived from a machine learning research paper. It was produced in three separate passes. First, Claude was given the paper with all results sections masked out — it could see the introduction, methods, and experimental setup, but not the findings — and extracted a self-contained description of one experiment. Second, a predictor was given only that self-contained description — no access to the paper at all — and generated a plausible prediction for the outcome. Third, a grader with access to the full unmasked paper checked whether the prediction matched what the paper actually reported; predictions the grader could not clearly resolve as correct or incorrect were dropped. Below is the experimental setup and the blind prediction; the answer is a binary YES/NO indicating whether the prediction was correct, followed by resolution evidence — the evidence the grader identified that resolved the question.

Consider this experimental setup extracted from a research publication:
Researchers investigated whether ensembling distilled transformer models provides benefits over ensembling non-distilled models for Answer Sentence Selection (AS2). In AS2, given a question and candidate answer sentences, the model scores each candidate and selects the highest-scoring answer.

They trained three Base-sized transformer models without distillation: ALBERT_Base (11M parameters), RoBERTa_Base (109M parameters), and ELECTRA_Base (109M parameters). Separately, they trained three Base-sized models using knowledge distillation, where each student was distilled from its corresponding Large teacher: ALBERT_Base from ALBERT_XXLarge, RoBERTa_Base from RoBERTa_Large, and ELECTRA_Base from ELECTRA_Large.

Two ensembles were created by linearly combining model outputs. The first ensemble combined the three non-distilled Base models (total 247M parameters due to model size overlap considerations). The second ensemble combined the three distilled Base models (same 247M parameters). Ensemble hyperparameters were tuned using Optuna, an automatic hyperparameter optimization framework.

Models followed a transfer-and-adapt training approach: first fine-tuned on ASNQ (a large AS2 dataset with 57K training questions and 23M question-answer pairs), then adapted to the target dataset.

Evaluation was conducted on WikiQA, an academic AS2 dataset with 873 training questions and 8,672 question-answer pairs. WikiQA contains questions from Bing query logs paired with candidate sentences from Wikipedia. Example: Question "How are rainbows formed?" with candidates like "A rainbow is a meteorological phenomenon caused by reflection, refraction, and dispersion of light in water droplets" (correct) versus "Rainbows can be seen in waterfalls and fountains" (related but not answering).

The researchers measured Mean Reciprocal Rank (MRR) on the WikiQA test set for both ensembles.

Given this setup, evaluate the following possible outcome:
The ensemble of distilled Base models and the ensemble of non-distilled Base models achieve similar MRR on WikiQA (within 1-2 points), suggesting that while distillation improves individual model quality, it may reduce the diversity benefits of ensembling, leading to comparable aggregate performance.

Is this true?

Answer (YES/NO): YES